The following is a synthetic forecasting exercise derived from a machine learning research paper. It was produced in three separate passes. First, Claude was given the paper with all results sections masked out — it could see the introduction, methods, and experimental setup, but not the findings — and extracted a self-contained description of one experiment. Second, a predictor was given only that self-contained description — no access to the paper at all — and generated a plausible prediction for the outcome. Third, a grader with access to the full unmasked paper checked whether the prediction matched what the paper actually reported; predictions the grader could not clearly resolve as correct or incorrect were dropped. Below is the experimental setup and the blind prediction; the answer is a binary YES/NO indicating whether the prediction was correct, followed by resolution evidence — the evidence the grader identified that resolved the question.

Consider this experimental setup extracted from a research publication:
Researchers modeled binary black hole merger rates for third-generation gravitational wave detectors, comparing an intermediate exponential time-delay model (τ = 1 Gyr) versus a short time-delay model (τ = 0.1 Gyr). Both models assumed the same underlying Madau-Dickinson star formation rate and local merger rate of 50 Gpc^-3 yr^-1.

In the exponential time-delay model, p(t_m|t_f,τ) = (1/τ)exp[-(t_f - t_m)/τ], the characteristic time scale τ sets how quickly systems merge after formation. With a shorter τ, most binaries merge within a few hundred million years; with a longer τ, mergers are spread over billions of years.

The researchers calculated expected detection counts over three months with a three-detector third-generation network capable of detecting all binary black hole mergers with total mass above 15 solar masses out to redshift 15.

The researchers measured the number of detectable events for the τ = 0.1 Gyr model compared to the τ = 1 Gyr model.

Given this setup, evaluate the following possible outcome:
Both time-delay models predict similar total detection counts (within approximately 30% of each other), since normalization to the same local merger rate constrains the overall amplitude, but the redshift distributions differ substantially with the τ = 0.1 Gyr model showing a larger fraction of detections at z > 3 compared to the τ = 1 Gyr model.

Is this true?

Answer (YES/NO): NO